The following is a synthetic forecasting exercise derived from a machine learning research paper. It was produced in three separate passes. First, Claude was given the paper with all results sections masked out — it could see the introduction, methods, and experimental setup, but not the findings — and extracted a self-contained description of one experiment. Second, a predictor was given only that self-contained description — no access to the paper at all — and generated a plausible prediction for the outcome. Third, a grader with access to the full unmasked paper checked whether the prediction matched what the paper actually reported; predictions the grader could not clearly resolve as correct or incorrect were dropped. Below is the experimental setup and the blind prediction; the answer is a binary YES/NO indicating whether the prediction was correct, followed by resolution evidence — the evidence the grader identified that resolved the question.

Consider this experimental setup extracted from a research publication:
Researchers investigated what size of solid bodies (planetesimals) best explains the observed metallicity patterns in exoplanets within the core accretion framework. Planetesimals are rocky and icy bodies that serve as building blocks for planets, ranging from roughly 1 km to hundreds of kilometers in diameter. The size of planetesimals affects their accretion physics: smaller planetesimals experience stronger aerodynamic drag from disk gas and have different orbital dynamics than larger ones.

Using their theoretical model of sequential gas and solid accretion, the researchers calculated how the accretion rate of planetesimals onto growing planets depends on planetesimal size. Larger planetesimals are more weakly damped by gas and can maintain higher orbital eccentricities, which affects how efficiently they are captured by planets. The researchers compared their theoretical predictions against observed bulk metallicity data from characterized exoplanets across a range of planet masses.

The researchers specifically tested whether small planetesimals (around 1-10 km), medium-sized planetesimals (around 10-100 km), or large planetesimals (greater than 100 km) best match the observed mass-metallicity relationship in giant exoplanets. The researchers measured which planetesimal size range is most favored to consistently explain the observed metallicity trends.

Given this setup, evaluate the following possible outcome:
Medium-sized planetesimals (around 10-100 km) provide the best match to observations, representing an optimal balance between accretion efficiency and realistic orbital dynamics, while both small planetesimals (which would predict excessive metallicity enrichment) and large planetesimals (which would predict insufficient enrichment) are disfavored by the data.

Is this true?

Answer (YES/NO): NO